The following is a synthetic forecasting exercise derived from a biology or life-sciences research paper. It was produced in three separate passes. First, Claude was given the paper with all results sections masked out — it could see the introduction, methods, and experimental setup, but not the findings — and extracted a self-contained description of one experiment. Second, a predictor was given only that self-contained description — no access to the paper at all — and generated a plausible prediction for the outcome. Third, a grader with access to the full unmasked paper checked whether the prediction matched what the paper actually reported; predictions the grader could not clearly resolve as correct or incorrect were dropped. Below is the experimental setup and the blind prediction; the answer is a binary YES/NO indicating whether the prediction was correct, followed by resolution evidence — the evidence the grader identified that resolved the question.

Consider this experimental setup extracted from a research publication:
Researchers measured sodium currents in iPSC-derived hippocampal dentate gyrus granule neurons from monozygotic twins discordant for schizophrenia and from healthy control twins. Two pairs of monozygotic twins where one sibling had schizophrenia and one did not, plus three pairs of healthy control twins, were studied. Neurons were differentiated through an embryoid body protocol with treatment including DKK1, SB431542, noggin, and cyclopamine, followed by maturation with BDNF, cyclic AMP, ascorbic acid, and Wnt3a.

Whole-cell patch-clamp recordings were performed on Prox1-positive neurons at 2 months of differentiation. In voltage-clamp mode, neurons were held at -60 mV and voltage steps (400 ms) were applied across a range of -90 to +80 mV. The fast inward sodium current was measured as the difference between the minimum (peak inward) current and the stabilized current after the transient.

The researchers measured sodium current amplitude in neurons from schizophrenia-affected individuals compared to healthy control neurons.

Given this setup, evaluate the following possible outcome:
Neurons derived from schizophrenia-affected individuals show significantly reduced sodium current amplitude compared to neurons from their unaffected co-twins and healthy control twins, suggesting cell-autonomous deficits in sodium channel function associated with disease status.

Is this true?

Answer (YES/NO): NO